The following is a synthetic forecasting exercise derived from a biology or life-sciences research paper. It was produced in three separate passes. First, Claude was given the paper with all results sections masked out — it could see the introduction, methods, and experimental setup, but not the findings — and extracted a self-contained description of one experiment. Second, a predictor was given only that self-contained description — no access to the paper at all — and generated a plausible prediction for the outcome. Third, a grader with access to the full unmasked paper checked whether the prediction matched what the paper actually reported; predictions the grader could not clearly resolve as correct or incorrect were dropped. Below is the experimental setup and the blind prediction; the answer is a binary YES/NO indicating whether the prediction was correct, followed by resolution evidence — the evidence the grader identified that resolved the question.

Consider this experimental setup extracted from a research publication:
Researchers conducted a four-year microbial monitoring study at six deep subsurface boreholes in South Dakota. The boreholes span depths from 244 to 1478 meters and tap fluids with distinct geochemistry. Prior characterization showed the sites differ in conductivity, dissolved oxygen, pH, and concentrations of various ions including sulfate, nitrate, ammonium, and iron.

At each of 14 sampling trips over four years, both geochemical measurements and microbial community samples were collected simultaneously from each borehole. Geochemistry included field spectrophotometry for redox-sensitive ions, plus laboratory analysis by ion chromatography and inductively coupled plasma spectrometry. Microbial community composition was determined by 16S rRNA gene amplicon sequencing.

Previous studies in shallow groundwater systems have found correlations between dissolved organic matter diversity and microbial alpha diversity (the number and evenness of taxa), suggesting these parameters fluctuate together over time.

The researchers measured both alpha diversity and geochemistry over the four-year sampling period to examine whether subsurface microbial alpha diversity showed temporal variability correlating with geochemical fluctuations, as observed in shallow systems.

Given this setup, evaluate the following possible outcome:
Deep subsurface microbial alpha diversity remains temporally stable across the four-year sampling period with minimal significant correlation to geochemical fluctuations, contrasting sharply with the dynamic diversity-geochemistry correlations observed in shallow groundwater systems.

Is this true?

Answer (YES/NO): NO